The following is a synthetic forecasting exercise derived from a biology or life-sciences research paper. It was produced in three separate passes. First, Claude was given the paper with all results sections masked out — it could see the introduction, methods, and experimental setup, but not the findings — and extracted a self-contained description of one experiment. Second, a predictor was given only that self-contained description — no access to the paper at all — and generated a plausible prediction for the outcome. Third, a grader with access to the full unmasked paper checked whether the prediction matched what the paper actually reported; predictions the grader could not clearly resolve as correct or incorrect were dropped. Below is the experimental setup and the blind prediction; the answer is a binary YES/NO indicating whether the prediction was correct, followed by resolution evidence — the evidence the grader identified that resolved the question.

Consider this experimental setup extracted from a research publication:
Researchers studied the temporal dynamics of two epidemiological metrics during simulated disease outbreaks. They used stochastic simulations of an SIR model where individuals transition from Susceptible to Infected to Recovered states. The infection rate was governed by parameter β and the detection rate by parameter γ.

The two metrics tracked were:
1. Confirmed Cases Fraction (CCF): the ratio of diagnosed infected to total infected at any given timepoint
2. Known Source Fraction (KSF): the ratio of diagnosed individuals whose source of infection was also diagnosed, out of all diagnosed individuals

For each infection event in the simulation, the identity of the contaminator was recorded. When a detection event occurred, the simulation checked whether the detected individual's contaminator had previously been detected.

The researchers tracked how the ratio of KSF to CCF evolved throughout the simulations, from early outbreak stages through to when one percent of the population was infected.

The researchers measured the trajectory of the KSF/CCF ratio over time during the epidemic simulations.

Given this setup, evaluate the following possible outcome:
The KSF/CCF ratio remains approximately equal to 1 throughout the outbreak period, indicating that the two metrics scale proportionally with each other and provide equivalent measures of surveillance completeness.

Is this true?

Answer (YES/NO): YES